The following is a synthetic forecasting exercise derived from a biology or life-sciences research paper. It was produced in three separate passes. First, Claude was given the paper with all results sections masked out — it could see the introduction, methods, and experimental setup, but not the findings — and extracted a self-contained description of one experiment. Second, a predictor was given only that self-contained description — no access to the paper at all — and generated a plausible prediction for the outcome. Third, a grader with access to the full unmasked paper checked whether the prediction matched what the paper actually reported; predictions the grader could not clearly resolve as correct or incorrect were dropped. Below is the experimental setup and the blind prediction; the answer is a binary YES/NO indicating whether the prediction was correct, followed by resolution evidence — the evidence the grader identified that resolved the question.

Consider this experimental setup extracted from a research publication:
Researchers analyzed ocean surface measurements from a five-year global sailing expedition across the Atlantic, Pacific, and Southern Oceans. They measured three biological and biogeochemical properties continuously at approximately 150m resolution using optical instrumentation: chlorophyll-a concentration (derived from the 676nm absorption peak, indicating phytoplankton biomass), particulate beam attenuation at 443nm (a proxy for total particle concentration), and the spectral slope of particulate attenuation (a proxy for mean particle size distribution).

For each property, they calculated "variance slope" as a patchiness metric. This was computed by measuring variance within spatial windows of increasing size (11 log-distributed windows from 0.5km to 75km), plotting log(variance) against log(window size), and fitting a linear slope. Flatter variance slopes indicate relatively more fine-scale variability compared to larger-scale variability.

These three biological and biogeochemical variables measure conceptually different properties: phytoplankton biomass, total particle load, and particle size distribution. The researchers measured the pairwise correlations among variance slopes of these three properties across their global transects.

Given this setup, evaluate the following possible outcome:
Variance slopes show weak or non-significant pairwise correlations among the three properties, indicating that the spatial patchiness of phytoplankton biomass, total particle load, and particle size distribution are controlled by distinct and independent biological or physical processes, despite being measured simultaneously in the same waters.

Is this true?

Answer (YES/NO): NO